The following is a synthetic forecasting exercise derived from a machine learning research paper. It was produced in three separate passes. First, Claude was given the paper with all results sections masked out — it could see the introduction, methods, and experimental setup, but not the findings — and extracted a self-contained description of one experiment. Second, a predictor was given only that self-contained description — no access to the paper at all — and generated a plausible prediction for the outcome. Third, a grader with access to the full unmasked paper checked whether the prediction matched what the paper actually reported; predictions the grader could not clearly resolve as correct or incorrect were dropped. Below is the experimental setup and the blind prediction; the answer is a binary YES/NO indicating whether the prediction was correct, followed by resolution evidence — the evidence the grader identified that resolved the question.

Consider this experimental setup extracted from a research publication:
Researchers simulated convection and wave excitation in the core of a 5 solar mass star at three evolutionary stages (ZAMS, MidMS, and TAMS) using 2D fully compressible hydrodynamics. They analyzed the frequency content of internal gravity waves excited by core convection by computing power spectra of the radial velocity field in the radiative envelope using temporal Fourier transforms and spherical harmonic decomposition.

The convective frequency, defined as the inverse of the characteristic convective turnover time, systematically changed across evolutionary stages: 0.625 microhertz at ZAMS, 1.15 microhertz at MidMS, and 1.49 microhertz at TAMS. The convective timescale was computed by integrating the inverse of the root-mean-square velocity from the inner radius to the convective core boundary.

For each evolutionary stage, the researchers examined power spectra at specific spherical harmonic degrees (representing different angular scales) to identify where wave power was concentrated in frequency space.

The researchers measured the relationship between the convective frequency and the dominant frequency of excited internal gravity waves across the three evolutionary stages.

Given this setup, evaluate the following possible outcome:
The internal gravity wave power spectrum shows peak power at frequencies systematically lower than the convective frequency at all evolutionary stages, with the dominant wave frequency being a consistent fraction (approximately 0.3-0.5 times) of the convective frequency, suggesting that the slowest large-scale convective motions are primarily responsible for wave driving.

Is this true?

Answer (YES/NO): NO